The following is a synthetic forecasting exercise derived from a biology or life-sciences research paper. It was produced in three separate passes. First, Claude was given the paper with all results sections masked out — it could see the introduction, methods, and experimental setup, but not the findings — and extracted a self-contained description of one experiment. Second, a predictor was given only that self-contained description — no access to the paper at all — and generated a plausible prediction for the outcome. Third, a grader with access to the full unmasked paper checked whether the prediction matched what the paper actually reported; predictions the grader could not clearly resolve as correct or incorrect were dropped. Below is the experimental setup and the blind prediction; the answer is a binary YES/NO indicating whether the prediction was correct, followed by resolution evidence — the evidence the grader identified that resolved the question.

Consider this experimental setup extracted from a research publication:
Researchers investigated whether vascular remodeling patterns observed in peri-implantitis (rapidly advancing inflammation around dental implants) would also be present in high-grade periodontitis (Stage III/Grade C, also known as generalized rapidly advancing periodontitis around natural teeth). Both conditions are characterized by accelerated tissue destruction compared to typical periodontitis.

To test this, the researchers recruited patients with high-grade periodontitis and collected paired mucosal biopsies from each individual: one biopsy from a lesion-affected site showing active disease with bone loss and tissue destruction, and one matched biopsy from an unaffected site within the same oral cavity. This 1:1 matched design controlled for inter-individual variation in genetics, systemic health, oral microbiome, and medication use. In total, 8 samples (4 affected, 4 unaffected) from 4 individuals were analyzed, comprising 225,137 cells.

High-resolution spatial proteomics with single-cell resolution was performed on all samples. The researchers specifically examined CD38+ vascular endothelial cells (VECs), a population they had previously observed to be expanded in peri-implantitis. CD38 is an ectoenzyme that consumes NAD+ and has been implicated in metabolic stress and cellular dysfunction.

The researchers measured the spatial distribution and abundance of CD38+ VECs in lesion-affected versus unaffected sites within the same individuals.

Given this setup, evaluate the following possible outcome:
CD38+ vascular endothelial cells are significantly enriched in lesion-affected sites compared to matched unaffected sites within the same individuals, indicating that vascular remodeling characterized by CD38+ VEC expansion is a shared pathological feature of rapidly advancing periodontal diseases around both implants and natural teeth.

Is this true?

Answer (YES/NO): YES